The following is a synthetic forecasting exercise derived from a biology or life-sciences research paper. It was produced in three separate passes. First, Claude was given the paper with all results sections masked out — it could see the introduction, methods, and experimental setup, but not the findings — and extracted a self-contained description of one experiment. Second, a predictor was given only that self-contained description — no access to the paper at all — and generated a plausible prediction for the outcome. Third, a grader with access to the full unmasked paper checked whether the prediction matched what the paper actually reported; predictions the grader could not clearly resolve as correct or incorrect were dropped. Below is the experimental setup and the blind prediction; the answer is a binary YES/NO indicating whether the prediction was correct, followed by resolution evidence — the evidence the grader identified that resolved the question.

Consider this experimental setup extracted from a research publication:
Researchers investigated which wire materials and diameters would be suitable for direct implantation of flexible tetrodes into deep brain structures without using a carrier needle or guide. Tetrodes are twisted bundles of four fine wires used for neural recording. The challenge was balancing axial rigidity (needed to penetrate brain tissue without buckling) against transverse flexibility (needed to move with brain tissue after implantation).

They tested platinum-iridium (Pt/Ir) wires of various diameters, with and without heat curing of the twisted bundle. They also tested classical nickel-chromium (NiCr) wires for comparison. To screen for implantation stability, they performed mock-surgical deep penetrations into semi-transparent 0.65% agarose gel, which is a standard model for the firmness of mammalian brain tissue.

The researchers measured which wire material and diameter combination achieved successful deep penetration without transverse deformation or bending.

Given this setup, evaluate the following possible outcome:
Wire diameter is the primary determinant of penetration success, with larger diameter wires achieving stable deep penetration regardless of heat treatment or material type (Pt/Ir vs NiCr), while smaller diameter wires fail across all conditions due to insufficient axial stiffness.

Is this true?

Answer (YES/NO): NO